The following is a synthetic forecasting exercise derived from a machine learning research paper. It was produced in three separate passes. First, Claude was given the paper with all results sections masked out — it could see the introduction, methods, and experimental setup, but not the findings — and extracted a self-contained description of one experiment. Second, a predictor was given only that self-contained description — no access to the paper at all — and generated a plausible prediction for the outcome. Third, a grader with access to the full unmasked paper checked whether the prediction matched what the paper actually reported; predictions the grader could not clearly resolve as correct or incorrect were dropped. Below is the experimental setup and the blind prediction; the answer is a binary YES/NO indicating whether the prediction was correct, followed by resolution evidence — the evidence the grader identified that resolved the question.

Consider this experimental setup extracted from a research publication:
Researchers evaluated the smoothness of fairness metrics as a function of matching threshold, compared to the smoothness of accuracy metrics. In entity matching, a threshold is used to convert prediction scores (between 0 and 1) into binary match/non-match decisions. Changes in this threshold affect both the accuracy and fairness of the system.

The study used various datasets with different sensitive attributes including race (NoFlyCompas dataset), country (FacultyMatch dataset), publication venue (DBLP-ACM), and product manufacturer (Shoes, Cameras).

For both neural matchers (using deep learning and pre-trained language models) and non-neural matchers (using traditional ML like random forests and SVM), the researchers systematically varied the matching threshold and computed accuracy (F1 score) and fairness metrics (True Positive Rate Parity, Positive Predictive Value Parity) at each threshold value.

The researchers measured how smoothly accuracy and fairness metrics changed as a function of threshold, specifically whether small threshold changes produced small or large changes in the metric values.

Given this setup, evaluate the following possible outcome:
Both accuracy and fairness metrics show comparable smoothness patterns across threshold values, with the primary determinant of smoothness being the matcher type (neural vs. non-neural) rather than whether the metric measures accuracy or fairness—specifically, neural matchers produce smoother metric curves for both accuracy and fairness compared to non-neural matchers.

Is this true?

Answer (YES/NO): NO